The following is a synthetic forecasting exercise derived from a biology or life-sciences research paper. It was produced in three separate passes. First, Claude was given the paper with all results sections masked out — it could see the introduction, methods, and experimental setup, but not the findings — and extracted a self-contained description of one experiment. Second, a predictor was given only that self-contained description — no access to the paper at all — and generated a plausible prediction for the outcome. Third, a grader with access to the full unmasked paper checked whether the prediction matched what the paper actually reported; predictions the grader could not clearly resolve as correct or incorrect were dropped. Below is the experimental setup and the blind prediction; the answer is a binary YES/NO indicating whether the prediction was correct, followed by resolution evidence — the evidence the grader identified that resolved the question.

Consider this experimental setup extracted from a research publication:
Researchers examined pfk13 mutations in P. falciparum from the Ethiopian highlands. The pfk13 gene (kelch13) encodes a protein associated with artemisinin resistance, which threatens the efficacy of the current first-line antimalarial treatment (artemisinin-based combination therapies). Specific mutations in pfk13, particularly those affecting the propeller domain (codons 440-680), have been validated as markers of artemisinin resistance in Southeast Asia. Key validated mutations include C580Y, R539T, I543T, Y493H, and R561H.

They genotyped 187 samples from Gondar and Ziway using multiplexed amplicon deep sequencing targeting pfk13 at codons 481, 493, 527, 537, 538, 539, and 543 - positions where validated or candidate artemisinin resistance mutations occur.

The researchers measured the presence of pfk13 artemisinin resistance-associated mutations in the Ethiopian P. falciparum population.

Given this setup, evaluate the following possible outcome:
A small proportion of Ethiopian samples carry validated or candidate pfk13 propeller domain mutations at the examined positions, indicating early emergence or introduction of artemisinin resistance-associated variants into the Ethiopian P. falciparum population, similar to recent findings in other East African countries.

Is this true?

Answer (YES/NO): NO